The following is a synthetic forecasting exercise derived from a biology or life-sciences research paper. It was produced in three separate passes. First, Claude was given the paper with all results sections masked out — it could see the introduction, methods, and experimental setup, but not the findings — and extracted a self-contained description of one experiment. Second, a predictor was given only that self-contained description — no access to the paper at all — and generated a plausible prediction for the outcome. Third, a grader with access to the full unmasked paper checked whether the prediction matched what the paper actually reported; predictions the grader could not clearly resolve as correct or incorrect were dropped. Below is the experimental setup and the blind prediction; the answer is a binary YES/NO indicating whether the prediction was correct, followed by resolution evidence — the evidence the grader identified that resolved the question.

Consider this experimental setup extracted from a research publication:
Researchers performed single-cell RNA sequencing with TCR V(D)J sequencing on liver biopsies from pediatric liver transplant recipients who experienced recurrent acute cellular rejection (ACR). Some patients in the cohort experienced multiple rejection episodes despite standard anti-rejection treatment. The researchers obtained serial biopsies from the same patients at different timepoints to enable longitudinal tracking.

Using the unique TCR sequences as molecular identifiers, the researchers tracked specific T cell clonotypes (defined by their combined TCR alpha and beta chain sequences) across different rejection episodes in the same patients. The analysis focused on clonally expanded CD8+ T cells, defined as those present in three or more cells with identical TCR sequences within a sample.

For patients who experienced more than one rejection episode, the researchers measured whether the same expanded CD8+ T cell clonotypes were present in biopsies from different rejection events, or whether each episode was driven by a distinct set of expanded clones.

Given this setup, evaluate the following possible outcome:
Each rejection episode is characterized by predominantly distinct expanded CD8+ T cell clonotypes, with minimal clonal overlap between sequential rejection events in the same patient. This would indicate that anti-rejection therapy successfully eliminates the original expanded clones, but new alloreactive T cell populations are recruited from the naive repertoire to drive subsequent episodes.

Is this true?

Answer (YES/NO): NO